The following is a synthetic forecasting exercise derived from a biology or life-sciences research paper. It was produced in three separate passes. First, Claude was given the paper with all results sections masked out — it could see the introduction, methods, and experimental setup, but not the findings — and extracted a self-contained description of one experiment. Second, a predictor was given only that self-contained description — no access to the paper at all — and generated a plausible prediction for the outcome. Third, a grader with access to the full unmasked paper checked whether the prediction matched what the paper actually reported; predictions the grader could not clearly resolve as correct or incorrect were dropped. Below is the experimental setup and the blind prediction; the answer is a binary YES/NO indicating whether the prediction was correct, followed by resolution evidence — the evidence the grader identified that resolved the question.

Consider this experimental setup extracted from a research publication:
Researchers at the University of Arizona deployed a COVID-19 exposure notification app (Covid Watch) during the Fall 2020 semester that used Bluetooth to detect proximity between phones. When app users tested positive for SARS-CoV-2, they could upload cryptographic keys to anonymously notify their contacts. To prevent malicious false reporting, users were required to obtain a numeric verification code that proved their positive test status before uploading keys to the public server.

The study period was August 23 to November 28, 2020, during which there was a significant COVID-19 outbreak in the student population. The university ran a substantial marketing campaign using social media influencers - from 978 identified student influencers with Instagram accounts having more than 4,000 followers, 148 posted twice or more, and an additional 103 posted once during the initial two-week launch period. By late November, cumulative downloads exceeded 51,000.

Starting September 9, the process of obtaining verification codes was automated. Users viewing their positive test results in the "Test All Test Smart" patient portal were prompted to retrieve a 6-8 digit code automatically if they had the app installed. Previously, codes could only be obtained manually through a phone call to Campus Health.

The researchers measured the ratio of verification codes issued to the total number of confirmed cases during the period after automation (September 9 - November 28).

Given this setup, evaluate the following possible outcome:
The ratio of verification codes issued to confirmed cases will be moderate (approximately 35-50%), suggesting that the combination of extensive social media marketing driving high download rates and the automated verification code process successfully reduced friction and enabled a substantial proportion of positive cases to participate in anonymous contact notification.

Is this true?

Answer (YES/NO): NO